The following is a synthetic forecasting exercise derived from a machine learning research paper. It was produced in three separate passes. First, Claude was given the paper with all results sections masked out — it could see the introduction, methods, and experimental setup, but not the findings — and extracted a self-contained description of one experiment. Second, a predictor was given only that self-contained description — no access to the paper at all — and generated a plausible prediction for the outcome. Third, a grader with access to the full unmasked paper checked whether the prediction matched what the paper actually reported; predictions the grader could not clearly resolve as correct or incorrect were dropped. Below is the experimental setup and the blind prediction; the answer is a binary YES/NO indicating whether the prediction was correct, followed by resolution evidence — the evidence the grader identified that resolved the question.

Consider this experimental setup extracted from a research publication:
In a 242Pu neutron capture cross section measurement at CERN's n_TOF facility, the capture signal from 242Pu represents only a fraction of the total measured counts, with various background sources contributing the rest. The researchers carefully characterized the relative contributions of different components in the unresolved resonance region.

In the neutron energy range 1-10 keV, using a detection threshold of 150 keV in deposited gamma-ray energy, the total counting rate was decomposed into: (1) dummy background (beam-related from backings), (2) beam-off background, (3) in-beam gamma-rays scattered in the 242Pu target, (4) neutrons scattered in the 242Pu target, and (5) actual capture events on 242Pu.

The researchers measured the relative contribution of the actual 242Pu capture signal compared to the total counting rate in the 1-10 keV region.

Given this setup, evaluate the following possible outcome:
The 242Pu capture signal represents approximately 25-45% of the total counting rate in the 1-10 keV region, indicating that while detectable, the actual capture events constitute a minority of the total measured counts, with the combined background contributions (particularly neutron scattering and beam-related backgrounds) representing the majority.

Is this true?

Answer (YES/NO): NO